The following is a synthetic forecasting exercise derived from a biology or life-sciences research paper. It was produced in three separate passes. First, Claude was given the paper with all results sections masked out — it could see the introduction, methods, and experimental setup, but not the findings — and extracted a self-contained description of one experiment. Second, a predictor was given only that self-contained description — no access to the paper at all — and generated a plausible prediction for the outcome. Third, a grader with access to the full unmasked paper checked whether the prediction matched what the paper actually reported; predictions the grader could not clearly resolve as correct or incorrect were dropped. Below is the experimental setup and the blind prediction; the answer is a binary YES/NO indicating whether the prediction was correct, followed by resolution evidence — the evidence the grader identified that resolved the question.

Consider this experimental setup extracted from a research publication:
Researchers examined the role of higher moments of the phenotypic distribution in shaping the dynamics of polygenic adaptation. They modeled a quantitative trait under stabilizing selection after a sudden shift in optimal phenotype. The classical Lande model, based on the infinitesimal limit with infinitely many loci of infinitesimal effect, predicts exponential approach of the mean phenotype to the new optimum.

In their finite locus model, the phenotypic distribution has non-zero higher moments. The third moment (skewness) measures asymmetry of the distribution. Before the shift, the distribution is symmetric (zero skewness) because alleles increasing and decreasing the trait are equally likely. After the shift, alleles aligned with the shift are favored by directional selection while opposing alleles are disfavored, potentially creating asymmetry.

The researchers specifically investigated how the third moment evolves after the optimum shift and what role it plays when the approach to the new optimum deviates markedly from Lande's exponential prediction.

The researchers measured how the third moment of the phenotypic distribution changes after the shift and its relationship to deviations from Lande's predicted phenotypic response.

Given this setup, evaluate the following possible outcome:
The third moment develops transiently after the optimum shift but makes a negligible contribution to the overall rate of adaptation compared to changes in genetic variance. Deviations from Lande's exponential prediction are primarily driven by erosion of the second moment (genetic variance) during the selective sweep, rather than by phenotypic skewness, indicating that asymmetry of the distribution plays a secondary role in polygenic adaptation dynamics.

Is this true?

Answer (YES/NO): NO